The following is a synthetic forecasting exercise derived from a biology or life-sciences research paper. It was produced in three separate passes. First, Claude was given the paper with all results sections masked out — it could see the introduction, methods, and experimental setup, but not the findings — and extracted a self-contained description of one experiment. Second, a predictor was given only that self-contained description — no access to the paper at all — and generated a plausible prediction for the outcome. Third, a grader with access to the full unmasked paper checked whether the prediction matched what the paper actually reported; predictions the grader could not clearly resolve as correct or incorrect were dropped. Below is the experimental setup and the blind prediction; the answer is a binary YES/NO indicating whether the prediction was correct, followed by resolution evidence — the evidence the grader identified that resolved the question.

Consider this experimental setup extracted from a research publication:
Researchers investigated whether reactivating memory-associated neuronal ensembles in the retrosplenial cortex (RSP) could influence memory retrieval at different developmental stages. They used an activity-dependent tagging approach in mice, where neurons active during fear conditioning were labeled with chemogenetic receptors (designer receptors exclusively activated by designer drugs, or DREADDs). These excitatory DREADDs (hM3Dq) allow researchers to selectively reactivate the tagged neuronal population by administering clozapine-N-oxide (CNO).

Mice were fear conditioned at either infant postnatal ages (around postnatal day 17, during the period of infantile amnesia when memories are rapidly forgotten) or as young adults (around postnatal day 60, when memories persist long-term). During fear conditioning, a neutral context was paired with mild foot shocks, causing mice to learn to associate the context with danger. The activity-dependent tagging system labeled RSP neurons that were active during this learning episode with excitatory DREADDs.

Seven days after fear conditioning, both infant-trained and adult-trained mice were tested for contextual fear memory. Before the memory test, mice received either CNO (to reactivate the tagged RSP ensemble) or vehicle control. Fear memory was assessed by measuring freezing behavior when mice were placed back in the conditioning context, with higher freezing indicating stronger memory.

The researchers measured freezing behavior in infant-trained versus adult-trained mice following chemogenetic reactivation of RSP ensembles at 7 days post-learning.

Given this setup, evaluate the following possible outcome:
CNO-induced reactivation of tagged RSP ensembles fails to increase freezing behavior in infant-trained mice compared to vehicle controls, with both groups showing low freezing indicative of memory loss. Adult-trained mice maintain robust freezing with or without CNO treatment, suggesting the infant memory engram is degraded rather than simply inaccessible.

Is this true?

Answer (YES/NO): NO